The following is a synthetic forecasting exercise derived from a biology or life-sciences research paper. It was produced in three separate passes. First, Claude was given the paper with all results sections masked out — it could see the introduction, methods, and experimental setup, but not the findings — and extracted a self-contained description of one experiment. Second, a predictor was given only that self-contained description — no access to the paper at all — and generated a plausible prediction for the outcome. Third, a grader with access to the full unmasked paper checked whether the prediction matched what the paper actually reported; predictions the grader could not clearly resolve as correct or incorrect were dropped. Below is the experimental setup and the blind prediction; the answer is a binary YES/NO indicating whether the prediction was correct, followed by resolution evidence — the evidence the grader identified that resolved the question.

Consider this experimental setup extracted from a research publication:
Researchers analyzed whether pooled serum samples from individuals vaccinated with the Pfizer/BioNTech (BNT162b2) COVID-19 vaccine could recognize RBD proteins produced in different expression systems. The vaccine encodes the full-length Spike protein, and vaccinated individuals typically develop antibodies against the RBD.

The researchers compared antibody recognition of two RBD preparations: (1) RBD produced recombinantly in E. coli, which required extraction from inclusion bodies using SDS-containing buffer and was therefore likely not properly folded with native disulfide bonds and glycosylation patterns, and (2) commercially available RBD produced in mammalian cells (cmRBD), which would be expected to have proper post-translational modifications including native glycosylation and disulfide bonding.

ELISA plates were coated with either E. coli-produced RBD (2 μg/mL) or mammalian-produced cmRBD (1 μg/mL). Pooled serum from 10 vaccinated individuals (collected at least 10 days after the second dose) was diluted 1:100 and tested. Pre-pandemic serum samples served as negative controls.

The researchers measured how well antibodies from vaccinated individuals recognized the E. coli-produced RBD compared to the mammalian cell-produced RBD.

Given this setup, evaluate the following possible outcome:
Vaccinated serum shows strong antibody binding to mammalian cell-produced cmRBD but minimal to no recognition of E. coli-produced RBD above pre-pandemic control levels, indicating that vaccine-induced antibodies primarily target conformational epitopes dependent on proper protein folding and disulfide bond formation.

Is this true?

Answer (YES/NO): YES